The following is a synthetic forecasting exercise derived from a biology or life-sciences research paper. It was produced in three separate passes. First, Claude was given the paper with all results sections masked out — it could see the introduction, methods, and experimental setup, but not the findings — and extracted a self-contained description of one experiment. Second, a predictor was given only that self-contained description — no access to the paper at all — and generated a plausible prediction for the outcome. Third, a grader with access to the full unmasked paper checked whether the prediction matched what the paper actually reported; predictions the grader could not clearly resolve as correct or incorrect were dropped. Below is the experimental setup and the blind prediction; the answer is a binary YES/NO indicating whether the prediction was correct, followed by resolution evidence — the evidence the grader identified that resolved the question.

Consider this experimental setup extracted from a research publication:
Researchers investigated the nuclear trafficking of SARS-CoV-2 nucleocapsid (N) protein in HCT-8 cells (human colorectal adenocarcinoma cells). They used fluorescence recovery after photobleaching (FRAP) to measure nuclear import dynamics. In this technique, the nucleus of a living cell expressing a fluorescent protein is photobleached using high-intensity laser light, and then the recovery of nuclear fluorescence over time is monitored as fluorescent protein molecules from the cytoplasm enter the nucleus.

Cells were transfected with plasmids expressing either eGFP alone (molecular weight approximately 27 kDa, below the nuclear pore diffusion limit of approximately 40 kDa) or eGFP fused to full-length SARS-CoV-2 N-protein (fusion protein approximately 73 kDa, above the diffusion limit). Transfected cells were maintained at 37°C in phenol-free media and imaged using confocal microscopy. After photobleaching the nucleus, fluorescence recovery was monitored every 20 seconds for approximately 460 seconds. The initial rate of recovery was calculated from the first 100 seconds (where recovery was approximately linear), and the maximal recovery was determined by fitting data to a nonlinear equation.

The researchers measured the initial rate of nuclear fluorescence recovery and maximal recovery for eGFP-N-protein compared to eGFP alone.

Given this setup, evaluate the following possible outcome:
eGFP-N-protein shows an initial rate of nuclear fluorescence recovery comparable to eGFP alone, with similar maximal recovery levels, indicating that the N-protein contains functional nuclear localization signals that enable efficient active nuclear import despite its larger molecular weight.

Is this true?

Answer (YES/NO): NO